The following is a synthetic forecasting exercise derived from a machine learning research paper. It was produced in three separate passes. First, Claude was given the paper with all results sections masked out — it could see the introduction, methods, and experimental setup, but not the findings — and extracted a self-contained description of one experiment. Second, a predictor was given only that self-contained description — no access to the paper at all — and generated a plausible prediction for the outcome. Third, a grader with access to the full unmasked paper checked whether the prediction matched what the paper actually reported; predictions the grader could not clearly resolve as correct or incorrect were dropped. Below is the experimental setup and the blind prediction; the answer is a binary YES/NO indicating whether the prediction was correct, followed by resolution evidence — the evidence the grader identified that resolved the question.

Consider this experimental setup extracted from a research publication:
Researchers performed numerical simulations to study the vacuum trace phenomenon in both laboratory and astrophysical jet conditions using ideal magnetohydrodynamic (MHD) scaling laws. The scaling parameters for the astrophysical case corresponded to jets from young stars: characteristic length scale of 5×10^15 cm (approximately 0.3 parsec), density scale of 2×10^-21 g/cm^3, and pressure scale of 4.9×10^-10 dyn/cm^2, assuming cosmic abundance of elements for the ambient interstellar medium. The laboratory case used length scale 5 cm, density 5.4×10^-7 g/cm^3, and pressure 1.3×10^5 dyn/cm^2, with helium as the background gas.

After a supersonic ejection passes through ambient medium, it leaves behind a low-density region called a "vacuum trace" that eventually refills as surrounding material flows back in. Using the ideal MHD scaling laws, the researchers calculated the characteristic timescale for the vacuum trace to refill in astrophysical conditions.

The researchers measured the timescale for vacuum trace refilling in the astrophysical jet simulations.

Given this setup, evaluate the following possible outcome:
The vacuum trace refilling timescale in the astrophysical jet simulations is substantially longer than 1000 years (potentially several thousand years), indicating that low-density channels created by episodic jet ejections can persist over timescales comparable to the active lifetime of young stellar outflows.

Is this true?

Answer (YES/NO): NO